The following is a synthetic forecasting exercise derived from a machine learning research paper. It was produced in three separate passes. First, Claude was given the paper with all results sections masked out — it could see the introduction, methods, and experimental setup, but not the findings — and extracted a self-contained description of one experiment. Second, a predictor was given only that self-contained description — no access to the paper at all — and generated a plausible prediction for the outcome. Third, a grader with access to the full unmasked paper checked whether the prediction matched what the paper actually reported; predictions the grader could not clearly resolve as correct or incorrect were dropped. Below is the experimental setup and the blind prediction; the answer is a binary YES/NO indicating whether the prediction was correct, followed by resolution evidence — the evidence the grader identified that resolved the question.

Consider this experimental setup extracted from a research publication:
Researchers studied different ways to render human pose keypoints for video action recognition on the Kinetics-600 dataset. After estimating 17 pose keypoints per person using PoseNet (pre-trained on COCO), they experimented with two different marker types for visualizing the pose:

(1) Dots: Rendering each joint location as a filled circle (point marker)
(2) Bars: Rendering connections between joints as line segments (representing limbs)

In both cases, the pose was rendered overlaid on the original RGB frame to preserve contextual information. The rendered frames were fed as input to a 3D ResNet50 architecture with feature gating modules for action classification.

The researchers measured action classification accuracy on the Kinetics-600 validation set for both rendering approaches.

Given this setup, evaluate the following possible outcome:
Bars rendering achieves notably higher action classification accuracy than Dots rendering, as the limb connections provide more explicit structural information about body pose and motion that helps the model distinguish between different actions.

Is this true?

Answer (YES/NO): NO